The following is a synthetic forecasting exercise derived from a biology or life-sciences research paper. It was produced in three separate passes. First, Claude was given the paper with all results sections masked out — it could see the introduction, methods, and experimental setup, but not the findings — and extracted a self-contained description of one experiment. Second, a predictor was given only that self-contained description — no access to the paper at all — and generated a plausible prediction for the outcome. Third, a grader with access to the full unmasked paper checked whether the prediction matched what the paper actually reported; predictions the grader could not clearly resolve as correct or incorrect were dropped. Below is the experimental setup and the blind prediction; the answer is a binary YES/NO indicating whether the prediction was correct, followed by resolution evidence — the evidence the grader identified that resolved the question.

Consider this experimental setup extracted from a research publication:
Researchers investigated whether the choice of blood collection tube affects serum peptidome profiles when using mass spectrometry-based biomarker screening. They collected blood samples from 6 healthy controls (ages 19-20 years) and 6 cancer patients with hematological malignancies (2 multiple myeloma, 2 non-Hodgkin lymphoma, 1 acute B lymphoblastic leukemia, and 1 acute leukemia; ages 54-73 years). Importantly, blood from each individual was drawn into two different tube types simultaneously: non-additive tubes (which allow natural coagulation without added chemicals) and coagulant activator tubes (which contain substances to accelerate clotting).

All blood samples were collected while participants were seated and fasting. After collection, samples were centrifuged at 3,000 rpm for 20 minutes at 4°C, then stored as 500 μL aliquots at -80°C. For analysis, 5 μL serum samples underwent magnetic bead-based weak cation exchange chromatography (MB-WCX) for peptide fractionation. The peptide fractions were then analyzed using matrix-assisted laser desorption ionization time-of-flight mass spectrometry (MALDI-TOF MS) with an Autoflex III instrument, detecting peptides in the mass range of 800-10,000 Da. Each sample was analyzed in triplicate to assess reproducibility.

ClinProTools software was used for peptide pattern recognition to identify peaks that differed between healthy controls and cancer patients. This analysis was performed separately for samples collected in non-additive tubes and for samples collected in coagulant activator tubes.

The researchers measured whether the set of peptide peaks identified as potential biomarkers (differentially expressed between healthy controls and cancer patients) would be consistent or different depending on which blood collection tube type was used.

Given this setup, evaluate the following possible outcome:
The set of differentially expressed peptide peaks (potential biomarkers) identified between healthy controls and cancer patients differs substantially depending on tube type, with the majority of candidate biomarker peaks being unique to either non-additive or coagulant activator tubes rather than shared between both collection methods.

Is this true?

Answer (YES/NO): YES